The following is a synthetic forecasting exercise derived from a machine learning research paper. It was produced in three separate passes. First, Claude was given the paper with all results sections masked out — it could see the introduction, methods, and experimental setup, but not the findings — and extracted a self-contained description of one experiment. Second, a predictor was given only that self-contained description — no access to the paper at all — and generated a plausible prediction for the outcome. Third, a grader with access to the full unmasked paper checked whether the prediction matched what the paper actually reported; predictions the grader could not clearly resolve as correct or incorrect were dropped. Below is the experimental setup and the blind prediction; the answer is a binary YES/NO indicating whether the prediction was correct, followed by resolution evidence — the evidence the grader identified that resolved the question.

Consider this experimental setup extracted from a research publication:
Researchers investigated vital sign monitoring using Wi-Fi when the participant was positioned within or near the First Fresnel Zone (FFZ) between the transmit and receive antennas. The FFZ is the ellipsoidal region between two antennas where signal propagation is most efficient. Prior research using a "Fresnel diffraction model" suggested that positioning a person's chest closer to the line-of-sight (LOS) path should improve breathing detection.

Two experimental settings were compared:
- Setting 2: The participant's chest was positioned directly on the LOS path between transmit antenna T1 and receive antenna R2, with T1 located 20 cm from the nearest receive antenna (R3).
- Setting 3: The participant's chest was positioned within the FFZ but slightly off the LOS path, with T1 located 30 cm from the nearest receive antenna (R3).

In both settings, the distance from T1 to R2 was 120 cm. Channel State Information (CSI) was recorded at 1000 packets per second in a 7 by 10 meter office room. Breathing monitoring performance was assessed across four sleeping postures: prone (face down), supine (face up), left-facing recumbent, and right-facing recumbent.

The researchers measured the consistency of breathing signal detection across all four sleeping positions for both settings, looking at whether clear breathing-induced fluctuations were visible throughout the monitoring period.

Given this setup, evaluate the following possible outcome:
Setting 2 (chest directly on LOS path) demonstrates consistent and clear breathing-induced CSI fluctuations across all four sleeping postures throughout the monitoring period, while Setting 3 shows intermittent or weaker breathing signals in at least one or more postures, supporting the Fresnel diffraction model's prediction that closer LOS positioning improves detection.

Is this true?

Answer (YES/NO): NO